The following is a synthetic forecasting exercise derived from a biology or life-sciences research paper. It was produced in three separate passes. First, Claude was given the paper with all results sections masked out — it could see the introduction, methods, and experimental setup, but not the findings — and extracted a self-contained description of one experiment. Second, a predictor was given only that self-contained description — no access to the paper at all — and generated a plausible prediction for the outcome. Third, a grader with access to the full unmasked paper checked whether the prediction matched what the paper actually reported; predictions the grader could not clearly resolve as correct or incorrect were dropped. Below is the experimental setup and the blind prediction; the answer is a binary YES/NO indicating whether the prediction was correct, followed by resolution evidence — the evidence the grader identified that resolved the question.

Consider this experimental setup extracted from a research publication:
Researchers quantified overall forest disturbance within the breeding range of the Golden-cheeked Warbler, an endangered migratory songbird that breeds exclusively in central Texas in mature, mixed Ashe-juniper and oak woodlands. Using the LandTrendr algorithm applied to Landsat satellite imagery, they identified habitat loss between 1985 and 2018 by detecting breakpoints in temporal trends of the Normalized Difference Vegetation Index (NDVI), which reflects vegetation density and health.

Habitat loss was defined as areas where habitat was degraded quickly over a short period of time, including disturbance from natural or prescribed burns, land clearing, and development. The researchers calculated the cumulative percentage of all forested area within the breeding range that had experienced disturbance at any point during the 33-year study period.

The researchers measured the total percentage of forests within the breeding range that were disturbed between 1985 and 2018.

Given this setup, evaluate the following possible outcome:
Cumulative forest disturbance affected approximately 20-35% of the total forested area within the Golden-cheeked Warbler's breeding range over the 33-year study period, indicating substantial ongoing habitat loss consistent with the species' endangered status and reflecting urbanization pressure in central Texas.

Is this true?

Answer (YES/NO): NO